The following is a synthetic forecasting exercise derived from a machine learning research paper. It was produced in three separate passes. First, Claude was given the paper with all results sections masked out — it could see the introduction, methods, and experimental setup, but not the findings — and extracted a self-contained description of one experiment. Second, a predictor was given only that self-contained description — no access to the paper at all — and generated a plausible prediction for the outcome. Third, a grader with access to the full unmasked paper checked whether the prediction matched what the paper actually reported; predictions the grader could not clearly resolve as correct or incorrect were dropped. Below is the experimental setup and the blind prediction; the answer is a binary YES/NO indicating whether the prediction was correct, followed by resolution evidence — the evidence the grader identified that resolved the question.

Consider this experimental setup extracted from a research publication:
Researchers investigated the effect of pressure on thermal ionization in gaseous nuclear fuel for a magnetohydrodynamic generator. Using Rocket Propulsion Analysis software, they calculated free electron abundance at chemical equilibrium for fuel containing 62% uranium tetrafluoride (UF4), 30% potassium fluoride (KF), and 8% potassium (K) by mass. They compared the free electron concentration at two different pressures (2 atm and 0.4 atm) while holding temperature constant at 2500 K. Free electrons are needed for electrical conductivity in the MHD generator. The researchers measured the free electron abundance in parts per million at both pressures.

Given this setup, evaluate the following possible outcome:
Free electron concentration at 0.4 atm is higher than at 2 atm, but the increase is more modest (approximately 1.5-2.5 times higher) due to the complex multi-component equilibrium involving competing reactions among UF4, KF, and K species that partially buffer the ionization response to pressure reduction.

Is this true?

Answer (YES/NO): NO